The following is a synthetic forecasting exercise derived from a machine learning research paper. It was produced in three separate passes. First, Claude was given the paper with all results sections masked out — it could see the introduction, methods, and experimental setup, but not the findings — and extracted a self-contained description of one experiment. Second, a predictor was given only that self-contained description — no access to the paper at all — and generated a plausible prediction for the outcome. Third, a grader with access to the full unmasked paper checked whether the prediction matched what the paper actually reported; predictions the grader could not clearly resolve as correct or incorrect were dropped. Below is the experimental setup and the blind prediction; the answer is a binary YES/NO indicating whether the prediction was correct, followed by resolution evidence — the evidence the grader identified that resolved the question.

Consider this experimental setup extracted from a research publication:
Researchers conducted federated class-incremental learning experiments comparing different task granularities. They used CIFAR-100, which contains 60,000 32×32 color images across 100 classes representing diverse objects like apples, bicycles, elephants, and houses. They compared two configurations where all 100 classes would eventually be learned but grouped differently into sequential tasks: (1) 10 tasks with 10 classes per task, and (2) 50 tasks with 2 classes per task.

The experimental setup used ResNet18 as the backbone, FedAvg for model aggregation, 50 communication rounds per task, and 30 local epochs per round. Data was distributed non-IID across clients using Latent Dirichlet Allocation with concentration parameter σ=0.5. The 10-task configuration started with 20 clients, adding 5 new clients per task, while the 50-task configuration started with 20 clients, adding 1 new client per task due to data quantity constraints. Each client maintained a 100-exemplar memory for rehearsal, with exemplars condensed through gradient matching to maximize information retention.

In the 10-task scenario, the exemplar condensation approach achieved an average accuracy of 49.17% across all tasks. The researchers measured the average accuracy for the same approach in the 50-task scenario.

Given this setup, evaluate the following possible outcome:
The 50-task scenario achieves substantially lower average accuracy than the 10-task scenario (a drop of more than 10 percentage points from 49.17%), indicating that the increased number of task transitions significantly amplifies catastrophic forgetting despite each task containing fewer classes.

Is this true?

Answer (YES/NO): YES